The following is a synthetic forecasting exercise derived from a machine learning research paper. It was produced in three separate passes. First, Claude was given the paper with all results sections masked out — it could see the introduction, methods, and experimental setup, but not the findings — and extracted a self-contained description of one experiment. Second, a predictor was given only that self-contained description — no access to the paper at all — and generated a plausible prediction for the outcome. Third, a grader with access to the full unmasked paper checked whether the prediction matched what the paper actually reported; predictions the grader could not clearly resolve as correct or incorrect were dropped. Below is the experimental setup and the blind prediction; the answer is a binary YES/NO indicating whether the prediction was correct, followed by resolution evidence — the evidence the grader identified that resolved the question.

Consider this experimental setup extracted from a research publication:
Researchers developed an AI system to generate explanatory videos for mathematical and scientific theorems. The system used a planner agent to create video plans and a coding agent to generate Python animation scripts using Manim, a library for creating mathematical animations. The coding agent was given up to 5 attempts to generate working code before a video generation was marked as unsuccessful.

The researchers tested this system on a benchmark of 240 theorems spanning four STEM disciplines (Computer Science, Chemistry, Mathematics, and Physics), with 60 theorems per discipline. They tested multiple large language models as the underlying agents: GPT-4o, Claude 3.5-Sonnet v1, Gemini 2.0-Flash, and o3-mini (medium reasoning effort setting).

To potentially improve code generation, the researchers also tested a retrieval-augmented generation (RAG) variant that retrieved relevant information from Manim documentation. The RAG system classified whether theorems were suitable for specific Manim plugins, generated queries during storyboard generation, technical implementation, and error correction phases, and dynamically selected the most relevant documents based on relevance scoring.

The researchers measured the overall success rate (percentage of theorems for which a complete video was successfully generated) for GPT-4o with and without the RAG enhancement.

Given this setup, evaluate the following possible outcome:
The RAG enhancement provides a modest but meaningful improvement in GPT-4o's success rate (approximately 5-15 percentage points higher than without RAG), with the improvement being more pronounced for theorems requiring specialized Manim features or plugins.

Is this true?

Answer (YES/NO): NO